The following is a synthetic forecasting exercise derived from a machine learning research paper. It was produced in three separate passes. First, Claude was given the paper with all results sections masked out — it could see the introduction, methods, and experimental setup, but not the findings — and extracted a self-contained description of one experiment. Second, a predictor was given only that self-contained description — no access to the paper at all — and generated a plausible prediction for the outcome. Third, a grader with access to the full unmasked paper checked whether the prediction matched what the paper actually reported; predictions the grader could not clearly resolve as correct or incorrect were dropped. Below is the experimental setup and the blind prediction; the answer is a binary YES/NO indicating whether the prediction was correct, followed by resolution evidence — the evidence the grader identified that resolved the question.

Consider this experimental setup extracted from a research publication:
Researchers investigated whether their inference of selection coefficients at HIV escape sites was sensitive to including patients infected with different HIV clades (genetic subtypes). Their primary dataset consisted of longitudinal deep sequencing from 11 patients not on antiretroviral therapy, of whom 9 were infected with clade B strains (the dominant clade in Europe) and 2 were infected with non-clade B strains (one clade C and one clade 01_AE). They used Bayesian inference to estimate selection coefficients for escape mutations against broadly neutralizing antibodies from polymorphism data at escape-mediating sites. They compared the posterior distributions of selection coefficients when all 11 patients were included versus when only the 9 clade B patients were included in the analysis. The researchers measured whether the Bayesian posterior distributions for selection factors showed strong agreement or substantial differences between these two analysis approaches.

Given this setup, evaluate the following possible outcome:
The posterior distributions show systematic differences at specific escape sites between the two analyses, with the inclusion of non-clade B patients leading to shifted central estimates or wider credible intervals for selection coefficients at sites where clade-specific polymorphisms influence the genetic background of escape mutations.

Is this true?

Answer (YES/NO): NO